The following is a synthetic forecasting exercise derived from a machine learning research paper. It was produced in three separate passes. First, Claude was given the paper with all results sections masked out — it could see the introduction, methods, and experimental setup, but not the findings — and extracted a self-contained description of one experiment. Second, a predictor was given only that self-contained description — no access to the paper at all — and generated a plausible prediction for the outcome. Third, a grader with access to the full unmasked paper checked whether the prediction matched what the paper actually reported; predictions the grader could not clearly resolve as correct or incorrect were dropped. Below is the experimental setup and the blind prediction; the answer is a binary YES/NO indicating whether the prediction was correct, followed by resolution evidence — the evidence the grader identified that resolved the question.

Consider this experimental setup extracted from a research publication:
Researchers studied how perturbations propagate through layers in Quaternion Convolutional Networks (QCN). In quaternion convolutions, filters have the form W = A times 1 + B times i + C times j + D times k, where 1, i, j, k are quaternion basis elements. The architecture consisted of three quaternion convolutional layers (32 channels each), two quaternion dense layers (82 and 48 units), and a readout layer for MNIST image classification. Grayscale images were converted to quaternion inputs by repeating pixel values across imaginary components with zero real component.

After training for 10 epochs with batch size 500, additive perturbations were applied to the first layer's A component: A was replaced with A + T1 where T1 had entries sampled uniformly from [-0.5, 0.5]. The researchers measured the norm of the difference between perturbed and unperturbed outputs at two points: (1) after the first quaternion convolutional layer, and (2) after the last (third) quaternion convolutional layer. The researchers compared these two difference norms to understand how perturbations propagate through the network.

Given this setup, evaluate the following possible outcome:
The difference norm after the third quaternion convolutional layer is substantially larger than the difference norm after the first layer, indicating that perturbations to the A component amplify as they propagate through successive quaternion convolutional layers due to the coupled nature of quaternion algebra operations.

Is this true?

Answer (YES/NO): NO